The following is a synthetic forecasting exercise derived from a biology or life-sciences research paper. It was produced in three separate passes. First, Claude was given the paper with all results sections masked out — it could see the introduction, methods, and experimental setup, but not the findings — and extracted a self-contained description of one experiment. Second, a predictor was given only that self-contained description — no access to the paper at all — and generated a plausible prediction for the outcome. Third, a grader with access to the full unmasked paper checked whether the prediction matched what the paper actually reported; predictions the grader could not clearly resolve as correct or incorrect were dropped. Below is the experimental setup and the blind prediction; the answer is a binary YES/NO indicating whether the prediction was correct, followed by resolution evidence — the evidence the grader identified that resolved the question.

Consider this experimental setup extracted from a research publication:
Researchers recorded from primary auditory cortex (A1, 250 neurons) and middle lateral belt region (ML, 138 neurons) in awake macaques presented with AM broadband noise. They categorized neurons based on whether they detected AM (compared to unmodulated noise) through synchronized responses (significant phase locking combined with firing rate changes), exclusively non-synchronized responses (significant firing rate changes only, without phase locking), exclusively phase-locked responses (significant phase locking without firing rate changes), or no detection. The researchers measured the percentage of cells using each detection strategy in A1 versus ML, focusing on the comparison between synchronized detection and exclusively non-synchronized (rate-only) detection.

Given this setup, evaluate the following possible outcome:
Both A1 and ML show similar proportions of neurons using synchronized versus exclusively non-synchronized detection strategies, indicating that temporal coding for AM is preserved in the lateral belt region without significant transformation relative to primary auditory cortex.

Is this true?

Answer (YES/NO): NO